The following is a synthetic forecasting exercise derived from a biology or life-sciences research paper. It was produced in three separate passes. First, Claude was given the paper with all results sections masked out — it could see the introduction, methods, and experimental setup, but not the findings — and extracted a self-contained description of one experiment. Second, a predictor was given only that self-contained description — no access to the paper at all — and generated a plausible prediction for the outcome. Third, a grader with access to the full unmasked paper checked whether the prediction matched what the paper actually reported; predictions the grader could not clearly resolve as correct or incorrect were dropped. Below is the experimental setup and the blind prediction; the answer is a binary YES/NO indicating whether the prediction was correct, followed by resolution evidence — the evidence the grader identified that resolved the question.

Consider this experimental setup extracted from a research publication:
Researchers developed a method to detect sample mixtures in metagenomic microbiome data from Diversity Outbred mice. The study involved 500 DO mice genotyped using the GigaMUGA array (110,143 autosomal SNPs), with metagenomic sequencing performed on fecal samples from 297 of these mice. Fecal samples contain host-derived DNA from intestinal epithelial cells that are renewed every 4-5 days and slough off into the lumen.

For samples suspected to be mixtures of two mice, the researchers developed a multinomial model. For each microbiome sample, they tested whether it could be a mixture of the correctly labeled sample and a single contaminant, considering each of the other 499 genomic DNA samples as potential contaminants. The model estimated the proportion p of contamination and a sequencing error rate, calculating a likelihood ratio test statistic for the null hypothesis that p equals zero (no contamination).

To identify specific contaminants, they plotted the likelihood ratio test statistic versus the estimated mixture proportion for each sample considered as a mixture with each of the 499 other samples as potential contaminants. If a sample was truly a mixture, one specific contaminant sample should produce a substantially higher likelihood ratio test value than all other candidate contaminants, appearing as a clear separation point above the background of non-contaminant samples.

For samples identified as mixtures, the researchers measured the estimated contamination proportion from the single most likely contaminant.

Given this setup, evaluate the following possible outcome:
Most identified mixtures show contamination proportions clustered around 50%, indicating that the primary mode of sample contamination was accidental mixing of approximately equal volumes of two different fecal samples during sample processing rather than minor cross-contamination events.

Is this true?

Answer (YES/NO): NO